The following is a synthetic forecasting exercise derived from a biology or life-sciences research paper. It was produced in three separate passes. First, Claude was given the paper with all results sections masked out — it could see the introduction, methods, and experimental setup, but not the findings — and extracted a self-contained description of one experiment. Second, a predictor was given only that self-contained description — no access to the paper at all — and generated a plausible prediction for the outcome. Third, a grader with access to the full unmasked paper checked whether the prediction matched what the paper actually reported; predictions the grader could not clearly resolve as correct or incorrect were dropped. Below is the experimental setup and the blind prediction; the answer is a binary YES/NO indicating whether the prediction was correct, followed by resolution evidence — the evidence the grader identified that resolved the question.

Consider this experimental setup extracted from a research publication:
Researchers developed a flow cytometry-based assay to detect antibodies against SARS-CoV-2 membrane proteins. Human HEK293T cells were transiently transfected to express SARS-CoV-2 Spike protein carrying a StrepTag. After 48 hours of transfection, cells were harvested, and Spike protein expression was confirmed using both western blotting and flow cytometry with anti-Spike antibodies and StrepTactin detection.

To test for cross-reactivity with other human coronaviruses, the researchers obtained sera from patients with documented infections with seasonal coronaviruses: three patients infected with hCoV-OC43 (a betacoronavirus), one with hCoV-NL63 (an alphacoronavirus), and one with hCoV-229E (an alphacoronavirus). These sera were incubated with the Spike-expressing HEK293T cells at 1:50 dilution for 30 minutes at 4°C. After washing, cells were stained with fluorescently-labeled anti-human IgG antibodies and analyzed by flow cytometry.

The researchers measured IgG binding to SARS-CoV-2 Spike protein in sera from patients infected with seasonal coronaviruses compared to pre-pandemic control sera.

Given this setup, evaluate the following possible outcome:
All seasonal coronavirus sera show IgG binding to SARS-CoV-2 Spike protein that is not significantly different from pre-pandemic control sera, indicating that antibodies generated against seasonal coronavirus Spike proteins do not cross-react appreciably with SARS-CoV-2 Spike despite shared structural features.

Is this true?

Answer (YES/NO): YES